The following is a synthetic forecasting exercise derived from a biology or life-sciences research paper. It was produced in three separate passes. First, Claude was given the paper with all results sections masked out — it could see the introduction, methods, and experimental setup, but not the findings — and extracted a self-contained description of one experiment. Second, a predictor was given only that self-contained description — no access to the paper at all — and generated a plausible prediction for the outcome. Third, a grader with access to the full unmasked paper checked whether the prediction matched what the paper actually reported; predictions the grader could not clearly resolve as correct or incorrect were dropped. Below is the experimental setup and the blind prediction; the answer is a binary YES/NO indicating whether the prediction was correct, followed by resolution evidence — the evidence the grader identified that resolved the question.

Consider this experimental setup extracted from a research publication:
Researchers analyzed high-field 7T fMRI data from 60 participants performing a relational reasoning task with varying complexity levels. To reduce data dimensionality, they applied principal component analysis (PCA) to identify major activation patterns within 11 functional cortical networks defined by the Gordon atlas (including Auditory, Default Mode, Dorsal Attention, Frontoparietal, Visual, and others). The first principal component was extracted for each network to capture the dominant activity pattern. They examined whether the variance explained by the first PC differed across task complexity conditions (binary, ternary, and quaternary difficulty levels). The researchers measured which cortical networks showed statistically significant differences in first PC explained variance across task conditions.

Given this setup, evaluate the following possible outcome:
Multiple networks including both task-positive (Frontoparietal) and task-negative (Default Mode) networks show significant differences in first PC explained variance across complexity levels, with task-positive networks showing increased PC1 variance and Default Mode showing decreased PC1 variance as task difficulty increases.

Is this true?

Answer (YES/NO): NO